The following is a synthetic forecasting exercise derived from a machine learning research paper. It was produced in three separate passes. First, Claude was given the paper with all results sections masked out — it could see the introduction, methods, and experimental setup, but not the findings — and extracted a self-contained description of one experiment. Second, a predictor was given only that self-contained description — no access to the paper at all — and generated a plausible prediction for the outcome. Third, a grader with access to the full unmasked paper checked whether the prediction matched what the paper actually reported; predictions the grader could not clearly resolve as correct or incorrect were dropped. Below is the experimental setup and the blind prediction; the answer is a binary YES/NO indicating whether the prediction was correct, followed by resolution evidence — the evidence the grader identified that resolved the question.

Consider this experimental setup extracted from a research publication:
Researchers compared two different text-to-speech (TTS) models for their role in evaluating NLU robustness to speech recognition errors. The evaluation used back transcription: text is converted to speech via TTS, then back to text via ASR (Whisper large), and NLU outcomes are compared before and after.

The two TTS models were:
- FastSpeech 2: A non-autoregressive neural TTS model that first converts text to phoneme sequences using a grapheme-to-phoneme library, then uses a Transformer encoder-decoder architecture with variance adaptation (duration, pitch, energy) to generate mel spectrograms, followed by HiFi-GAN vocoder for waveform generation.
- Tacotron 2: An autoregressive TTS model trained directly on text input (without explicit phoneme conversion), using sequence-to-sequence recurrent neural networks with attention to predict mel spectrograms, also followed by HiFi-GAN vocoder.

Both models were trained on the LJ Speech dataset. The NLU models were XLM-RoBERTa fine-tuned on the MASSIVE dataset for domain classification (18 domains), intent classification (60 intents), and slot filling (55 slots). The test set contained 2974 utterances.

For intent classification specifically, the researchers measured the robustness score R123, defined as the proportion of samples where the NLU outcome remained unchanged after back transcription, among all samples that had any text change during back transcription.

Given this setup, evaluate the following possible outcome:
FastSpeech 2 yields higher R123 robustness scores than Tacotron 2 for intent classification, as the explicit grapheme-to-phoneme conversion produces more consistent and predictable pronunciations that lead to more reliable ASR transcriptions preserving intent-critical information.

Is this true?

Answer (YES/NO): NO